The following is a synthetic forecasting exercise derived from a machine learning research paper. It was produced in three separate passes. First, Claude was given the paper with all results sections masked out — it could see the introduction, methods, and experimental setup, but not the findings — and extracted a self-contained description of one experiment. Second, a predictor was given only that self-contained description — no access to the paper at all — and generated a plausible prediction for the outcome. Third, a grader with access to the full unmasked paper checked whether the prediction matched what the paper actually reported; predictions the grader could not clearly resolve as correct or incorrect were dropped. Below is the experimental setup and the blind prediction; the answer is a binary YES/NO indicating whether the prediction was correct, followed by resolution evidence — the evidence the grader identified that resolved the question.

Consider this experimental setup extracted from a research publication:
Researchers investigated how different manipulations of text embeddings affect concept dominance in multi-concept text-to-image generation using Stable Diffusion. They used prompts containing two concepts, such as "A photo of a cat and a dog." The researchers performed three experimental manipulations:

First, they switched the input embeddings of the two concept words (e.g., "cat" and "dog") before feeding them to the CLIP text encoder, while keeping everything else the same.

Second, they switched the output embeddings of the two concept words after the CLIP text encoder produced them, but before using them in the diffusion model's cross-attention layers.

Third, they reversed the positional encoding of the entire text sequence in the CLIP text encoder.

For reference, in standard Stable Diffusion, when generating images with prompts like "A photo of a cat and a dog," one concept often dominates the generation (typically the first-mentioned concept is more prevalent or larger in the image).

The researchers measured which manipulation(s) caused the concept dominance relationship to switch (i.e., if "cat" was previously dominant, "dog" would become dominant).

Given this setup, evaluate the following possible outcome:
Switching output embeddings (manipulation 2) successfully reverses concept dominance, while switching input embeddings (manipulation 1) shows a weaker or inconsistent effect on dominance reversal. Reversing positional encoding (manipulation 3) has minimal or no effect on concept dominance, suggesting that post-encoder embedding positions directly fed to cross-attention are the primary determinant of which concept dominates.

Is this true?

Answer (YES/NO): NO